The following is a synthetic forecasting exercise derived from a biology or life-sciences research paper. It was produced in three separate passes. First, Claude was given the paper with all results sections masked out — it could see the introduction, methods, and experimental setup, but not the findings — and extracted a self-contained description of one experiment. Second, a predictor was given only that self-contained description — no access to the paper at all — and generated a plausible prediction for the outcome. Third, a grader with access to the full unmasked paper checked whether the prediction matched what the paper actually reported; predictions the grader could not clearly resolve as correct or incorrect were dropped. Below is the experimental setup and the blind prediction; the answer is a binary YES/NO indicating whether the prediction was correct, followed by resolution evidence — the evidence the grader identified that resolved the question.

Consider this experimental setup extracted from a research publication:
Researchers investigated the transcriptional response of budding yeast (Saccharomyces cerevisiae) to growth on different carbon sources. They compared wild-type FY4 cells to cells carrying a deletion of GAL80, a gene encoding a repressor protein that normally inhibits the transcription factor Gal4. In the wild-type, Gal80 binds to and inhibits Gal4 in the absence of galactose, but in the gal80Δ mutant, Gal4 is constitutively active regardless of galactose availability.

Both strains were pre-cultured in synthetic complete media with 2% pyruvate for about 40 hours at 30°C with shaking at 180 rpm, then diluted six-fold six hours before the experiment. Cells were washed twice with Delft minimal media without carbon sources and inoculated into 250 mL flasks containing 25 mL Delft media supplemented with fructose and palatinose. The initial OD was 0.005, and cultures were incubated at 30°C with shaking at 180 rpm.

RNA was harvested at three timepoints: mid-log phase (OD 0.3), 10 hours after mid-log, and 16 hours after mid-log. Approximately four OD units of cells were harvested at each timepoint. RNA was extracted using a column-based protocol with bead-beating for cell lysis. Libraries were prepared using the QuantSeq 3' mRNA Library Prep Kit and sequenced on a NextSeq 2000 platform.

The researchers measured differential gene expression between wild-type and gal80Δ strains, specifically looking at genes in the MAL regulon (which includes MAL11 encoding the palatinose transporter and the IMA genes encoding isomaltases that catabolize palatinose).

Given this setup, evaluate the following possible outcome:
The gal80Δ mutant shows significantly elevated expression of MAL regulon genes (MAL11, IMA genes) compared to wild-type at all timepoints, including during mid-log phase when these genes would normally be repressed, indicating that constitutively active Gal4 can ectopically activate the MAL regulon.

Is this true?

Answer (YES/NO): NO